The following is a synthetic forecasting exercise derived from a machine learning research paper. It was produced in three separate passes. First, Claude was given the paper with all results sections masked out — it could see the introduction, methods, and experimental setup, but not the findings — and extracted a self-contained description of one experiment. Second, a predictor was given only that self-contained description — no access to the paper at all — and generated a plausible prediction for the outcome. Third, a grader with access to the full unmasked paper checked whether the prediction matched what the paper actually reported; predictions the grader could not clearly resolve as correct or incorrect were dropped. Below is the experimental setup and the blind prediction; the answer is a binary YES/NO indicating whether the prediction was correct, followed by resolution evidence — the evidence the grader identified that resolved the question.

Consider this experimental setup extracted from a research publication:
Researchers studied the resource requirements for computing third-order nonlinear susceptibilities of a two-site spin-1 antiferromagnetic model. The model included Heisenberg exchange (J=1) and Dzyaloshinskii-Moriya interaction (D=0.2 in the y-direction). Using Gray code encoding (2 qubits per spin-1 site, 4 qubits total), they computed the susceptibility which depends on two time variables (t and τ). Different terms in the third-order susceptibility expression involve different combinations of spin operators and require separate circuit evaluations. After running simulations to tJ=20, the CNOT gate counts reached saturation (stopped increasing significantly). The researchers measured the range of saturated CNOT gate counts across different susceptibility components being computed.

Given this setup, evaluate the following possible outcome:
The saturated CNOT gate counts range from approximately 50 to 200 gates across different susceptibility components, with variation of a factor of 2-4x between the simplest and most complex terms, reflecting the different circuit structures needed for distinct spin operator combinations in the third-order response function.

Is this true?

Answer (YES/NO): NO